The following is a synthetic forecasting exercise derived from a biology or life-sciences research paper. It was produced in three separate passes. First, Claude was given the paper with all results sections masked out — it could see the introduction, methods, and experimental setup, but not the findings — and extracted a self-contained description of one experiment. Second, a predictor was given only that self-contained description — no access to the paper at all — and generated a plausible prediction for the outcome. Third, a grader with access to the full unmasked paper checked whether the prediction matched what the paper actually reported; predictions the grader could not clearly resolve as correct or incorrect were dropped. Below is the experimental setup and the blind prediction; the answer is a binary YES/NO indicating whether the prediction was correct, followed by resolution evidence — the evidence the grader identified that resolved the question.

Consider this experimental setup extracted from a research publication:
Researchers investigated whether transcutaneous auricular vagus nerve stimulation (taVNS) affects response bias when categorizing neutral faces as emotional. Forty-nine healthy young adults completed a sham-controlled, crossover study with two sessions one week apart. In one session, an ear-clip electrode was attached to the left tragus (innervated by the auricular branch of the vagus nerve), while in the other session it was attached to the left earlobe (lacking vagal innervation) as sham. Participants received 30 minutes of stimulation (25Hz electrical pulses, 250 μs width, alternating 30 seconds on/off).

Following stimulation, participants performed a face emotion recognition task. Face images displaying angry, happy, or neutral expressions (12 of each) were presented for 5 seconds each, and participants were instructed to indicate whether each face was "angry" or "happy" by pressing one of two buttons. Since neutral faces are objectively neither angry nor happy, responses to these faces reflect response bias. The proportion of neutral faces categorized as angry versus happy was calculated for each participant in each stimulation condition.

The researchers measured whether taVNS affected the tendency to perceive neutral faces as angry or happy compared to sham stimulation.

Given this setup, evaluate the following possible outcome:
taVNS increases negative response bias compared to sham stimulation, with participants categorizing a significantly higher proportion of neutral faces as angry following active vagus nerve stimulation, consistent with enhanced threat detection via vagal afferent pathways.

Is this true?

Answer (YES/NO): NO